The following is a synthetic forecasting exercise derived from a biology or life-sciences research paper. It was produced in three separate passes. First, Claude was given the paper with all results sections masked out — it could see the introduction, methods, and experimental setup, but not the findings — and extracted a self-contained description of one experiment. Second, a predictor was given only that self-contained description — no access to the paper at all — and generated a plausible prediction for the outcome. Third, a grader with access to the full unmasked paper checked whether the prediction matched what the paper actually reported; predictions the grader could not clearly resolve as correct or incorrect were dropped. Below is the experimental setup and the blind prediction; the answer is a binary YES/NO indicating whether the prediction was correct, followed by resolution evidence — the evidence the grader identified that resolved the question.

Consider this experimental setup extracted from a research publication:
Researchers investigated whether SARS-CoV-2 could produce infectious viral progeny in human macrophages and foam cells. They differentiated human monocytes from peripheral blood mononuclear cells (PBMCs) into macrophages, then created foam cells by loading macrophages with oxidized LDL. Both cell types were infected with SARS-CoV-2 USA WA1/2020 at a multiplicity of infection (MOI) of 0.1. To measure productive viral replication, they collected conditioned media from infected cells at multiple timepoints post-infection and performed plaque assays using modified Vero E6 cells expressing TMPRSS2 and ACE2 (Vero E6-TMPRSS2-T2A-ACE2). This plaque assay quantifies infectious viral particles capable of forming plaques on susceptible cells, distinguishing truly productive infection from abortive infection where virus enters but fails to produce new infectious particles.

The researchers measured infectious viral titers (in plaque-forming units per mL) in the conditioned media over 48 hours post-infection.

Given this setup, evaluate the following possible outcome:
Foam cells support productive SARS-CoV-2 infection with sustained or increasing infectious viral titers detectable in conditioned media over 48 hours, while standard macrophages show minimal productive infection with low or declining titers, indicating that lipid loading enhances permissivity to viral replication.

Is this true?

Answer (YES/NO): NO